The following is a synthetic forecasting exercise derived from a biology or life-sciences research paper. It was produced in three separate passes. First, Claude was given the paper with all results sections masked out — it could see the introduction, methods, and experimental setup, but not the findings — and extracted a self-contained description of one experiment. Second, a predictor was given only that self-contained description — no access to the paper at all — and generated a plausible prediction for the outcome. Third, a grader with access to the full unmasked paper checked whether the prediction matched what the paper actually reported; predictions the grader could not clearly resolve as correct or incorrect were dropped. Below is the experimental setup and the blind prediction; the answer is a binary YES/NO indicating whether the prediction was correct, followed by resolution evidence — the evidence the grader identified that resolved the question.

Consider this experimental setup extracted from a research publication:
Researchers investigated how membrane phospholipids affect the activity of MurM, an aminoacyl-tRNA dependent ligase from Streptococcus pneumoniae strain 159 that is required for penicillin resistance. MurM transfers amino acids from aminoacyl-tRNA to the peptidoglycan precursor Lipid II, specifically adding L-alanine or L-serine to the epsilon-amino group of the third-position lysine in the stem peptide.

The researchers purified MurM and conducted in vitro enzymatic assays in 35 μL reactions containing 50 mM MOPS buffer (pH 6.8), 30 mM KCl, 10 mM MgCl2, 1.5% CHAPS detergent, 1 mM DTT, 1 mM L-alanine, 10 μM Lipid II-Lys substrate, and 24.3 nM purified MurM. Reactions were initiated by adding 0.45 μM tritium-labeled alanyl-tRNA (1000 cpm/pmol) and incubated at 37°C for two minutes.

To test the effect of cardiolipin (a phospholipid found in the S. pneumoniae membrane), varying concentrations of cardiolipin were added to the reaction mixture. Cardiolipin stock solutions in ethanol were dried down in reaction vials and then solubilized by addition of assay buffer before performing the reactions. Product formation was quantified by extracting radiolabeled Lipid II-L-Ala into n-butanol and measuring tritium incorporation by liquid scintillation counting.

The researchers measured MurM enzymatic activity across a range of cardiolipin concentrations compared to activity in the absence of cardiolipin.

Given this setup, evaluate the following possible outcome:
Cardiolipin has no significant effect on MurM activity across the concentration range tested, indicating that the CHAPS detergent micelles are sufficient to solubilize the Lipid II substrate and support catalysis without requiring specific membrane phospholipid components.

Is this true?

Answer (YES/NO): NO